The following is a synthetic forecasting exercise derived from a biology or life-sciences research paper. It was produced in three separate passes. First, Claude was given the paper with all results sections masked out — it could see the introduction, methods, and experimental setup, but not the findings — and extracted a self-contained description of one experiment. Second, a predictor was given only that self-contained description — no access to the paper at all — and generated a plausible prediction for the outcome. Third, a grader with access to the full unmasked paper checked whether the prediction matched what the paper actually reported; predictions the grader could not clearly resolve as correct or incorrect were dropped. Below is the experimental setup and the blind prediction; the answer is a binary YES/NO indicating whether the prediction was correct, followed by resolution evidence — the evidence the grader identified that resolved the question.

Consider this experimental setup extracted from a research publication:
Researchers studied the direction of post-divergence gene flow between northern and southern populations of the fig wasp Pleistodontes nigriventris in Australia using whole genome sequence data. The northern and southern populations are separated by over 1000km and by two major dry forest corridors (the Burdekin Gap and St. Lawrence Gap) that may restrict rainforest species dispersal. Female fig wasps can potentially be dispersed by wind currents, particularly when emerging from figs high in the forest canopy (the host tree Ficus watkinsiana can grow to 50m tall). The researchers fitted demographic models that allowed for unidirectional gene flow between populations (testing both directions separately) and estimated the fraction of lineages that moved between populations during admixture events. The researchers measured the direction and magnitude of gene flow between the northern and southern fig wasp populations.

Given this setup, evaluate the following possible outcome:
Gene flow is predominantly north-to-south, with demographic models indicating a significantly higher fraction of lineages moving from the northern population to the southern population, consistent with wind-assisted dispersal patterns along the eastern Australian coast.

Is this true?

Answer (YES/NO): NO